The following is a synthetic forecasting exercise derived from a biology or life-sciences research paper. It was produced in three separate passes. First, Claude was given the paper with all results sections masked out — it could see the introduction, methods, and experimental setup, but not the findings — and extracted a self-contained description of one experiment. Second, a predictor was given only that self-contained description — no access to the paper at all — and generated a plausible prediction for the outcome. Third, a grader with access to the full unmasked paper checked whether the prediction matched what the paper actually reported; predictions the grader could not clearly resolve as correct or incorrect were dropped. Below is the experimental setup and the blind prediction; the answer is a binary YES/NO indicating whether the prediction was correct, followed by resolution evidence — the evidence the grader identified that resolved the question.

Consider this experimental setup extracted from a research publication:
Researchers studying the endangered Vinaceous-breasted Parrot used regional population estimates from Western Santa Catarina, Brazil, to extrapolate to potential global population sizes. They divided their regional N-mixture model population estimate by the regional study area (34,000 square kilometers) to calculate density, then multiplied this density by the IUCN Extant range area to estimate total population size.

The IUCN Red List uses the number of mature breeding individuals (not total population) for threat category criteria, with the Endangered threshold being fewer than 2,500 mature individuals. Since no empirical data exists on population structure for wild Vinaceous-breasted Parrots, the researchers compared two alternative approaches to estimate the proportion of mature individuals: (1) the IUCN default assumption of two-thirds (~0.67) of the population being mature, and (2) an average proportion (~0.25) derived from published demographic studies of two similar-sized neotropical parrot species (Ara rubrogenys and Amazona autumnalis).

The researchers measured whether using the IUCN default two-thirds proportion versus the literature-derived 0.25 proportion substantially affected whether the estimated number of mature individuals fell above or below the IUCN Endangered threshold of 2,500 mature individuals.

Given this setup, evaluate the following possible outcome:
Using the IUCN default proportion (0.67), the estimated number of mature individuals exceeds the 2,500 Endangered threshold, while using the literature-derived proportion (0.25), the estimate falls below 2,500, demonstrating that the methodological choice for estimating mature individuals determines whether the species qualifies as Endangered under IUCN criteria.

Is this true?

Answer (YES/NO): YES